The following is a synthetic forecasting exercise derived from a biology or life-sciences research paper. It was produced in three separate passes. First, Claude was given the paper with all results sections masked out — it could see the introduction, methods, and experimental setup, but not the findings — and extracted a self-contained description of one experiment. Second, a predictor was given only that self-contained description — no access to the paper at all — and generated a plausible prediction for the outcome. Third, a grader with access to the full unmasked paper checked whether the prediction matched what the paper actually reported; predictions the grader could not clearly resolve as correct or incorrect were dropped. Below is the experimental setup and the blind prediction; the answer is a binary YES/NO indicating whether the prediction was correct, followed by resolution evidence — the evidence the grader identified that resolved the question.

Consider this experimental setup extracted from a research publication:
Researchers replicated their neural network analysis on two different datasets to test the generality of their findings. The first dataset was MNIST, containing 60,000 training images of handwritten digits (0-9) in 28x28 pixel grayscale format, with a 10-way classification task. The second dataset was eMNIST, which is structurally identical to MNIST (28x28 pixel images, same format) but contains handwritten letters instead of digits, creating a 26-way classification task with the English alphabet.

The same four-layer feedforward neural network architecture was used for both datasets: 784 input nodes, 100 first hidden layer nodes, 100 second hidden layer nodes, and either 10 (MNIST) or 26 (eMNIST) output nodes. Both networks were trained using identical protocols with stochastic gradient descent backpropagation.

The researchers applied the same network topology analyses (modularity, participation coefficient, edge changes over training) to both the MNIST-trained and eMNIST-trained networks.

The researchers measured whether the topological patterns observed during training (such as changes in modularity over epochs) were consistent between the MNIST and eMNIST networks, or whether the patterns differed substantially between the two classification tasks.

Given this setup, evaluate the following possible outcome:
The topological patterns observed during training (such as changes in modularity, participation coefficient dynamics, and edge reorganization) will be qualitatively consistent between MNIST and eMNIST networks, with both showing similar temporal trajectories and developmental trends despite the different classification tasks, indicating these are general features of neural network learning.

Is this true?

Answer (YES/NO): YES